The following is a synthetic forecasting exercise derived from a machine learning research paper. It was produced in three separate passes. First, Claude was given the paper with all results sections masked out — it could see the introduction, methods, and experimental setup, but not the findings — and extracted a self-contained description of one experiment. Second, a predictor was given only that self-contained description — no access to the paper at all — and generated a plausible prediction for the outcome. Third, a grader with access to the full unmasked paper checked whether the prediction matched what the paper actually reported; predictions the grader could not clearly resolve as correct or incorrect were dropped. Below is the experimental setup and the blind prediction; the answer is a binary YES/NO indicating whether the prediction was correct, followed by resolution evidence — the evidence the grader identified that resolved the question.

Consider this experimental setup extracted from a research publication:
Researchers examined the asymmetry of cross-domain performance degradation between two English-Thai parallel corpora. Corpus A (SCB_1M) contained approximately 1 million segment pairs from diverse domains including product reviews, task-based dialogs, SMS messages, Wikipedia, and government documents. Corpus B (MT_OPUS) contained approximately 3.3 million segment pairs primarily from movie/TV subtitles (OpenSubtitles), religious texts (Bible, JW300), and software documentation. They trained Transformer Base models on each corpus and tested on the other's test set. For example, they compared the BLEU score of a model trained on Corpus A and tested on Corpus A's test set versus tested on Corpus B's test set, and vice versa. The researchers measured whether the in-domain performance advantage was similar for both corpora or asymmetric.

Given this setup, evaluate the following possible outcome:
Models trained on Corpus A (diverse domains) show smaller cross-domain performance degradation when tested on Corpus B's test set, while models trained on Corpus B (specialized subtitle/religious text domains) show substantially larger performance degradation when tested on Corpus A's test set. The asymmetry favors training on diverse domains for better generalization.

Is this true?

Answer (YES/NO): YES